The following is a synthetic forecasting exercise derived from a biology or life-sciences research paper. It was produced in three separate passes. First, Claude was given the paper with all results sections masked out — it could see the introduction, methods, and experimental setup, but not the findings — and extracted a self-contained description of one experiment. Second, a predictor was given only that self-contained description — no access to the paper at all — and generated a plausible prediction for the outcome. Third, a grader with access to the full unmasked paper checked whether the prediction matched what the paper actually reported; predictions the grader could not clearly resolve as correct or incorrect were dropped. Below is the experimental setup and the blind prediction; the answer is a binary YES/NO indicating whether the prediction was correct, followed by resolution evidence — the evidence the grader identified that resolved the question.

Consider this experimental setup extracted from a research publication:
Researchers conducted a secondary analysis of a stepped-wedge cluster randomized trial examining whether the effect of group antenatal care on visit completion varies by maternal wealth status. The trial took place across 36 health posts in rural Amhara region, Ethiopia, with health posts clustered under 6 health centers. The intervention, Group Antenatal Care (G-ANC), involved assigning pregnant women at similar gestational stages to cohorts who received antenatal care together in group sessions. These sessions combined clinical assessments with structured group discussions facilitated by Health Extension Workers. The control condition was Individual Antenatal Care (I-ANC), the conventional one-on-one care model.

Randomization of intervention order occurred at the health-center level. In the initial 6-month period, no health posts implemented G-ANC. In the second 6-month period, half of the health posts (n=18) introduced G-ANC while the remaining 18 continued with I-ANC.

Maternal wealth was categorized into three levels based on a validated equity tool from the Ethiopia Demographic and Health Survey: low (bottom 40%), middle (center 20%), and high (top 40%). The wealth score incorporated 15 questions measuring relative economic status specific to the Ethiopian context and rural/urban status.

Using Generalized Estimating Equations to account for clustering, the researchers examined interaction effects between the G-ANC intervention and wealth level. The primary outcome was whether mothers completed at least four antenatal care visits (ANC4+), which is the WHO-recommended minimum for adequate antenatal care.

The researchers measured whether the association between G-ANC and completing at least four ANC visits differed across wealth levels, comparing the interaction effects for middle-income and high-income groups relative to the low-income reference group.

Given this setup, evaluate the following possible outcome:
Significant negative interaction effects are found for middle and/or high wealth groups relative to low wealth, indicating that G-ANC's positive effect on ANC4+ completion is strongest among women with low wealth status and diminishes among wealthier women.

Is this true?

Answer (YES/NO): YES